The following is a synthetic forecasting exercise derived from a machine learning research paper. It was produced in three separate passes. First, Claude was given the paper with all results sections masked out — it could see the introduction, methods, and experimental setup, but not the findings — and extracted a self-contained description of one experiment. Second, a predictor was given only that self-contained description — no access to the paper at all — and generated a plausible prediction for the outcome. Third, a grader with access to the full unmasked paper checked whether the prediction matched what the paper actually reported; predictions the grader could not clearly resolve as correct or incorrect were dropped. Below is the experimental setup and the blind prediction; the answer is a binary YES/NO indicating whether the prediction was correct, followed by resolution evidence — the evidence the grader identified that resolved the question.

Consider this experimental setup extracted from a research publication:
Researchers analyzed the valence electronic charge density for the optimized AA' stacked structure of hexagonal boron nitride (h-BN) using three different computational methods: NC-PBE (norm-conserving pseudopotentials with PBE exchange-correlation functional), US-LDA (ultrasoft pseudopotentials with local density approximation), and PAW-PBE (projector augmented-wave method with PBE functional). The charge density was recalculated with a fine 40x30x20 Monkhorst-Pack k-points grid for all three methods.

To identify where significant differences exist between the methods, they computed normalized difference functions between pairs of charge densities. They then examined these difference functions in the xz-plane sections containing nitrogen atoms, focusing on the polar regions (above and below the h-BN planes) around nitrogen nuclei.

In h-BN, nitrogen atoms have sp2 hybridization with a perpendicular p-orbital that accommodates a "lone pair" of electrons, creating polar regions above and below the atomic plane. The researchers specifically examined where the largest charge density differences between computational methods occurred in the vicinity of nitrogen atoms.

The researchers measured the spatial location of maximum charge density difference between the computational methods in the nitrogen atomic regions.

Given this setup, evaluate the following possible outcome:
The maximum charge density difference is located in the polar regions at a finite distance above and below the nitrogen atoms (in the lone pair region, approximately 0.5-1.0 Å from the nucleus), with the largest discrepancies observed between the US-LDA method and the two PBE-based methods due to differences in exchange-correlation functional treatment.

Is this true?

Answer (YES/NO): NO